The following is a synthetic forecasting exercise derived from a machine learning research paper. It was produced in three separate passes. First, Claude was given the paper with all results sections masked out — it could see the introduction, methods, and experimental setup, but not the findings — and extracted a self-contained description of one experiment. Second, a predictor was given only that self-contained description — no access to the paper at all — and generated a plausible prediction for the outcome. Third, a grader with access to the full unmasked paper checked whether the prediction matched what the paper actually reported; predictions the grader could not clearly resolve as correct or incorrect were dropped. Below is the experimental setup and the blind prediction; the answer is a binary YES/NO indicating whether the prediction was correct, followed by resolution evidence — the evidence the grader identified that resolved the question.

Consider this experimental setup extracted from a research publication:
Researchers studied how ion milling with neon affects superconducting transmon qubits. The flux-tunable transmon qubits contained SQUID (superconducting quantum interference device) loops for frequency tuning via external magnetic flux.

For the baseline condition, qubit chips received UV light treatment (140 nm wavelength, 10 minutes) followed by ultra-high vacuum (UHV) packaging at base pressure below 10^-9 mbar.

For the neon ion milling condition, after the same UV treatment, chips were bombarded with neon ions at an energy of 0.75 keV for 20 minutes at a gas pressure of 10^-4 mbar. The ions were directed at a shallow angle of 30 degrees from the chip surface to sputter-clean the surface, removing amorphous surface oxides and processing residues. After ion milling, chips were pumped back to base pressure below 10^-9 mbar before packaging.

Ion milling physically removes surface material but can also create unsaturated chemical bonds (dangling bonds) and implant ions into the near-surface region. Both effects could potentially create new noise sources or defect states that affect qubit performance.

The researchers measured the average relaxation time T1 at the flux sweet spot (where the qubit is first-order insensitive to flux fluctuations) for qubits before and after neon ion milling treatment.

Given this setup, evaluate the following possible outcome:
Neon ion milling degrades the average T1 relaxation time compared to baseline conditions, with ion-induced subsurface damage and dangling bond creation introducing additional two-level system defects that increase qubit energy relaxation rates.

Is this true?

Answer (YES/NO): YES